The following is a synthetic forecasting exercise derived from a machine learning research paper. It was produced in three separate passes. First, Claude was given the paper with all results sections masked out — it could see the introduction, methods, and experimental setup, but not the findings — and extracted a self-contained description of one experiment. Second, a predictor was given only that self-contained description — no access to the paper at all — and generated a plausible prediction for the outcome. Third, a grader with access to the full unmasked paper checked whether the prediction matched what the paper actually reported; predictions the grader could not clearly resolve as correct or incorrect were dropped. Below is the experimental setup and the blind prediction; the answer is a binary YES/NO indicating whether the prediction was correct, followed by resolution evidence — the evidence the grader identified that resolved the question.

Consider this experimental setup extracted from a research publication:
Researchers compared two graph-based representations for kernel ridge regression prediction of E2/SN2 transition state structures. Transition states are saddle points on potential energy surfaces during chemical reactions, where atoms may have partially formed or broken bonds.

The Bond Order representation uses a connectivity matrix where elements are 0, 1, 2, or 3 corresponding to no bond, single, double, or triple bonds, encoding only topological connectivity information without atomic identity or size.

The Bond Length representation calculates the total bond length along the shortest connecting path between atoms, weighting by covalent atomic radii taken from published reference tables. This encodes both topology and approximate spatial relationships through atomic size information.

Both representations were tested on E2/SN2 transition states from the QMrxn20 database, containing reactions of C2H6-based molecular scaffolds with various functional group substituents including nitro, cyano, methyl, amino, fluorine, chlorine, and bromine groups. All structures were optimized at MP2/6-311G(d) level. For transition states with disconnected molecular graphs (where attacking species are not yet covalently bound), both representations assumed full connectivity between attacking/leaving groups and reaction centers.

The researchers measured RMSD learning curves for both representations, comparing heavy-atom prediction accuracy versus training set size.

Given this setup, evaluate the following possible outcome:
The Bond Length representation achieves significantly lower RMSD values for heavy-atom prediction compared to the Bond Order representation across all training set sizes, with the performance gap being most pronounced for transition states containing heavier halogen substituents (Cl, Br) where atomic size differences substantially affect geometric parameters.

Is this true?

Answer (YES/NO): NO